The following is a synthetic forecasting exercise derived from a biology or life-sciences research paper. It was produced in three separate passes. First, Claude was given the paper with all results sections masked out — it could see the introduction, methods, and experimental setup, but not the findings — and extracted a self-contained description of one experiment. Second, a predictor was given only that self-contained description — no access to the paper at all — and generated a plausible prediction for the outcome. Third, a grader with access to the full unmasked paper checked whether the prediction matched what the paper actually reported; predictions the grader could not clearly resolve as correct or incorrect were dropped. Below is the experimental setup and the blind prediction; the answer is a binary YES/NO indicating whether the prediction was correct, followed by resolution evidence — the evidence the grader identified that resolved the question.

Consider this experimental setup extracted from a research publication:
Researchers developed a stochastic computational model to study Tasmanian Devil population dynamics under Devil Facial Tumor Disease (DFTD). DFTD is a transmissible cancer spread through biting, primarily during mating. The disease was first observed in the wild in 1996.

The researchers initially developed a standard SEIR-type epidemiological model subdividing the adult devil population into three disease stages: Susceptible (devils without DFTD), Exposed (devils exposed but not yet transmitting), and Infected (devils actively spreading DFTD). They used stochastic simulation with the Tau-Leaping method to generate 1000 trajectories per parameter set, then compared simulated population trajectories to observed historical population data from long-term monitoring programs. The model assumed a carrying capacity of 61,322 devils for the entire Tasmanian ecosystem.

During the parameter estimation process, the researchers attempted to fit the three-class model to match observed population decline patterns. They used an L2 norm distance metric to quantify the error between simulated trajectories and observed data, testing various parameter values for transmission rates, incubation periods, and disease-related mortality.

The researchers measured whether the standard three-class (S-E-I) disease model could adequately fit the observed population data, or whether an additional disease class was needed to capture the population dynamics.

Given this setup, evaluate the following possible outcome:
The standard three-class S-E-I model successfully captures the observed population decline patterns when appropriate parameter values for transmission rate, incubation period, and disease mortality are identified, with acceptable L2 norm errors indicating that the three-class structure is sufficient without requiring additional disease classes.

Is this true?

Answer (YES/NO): NO